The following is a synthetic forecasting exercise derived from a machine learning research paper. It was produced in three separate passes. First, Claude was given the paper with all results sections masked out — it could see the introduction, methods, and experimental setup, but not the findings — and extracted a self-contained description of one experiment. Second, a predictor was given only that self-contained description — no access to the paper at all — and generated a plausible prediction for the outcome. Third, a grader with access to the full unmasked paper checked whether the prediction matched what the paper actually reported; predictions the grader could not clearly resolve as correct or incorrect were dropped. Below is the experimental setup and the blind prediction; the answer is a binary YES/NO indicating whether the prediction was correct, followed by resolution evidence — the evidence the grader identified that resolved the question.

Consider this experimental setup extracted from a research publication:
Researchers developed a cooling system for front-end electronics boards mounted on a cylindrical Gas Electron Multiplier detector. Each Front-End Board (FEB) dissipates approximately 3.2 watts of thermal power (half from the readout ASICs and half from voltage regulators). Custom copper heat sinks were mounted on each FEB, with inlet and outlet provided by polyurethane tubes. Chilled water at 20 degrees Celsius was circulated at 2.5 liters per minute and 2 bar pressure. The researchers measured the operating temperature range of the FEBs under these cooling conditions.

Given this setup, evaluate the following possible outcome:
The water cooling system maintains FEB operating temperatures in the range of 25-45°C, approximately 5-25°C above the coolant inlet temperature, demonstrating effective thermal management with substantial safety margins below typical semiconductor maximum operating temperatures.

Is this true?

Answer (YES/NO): NO